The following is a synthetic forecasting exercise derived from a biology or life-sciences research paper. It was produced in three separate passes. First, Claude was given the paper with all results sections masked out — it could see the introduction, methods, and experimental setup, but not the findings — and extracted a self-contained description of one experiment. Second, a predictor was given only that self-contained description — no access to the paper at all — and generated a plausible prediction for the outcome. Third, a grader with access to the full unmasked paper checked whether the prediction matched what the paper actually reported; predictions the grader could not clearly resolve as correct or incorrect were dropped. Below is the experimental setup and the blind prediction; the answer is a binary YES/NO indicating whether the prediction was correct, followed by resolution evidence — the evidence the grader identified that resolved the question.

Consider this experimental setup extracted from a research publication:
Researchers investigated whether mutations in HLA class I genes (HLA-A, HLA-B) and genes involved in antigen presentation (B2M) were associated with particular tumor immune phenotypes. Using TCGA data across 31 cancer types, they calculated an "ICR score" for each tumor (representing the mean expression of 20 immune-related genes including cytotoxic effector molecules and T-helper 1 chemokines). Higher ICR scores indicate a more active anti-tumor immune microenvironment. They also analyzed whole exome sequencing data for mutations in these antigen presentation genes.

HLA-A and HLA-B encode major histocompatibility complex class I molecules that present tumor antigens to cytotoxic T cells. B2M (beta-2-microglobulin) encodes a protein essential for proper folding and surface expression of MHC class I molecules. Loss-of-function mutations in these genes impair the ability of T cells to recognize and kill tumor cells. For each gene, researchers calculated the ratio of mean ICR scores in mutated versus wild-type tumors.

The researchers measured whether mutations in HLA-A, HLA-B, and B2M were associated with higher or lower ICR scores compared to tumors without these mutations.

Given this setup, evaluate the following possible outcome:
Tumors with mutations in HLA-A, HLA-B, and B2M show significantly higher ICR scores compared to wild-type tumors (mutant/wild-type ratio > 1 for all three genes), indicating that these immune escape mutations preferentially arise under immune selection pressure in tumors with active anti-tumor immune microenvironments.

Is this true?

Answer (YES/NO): YES